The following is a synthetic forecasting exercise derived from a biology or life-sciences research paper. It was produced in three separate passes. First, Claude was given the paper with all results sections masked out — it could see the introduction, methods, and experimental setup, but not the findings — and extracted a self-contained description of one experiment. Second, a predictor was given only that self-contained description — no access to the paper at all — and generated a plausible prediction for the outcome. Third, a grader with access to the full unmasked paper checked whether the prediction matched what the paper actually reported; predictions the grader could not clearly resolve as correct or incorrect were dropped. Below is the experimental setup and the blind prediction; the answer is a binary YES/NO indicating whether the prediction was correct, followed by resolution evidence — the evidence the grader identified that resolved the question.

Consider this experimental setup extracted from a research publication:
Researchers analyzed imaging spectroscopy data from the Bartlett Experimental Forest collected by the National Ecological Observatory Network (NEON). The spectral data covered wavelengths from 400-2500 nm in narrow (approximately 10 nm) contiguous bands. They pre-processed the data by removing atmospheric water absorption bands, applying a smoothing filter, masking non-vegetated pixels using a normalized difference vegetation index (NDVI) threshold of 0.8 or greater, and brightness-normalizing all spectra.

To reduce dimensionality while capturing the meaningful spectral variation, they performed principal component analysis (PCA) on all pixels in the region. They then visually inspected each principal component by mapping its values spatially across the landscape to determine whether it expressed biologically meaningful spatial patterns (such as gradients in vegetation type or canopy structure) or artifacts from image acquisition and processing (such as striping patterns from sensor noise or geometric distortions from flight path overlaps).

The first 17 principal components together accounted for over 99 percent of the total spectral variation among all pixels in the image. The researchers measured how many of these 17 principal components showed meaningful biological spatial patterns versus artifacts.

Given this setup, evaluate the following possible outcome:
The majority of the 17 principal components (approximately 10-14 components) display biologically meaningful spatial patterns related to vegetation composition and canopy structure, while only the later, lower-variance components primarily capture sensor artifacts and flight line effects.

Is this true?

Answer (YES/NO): NO